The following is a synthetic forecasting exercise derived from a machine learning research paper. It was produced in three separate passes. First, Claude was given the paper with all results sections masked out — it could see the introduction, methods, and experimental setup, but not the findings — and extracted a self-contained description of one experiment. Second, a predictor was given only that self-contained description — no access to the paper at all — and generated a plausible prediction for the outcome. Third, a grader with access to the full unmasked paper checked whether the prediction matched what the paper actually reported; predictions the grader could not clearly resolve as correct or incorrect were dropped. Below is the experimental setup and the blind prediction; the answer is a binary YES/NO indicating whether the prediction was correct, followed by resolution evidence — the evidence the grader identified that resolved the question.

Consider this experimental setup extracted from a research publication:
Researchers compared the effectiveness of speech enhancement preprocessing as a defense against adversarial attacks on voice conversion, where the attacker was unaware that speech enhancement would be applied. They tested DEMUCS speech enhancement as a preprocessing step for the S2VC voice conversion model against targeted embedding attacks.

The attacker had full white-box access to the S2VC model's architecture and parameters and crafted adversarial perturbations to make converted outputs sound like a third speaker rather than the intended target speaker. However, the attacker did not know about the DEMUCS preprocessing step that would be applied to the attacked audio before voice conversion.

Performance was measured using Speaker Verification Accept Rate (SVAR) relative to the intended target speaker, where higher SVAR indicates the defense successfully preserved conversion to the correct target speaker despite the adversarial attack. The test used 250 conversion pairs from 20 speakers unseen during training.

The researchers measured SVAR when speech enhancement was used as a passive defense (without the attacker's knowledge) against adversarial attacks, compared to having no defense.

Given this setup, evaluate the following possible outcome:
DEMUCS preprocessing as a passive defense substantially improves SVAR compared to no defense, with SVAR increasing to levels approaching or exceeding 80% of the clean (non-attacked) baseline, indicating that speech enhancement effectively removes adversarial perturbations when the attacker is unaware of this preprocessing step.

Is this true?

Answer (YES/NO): YES